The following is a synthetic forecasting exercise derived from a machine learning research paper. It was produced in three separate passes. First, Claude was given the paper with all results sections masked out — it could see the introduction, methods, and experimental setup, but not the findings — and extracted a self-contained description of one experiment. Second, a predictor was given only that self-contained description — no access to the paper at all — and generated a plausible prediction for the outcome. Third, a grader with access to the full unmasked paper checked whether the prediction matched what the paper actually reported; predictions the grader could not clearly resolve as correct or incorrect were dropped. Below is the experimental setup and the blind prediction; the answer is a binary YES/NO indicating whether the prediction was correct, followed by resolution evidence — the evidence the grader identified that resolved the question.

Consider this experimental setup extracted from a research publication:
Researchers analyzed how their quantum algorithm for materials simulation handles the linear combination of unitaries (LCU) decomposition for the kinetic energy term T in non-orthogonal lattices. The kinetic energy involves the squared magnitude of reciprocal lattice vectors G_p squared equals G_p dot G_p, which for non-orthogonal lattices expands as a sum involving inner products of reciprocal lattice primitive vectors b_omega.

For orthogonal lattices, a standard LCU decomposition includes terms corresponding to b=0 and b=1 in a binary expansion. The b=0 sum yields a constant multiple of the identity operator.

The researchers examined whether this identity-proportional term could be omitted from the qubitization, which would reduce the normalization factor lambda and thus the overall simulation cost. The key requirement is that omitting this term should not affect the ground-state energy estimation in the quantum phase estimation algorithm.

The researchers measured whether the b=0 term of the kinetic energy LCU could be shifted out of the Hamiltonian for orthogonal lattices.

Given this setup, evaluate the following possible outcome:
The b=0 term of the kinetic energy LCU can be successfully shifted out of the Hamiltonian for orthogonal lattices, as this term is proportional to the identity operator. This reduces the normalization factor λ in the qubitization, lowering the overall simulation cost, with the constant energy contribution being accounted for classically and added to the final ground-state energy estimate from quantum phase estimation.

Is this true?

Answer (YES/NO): YES